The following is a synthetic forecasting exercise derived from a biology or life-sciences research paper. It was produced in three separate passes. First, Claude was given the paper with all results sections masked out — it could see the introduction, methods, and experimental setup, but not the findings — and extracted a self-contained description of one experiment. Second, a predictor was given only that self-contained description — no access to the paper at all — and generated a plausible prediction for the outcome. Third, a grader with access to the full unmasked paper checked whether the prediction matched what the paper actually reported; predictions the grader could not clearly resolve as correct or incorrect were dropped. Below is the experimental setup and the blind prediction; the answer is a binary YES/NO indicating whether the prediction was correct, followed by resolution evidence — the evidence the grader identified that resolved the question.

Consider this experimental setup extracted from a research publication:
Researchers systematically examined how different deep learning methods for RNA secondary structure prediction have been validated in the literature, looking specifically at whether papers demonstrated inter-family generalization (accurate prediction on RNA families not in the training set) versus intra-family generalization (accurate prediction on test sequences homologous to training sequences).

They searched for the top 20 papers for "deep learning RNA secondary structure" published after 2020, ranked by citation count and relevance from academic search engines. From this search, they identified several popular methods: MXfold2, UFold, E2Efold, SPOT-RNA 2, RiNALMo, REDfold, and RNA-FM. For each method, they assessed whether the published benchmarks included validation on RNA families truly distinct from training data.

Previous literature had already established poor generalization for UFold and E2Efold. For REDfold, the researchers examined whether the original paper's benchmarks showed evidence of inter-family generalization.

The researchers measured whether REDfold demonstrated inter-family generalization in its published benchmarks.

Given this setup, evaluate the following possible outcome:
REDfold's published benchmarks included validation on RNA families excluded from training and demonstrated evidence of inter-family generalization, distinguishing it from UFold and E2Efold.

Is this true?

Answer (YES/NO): NO